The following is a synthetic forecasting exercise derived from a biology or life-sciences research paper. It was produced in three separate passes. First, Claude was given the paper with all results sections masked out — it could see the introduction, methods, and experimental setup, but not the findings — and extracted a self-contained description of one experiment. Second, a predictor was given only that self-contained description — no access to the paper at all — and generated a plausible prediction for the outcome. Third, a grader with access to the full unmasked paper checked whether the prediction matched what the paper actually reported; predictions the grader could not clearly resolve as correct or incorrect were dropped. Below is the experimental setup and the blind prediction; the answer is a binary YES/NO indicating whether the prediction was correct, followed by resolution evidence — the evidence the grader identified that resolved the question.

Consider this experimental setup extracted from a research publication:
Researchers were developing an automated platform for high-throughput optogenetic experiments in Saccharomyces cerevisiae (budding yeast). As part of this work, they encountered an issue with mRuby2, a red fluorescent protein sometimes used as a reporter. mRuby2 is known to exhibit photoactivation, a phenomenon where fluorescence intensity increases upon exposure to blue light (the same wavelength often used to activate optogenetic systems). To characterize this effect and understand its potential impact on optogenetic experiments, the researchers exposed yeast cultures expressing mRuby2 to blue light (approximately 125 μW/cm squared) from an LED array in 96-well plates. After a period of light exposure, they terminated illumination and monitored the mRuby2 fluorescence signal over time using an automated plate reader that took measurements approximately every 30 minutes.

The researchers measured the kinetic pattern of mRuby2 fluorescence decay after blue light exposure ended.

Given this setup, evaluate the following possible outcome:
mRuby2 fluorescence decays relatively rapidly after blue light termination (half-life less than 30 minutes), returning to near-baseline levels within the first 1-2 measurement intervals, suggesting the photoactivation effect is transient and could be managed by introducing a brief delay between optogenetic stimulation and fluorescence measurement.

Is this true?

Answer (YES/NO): YES